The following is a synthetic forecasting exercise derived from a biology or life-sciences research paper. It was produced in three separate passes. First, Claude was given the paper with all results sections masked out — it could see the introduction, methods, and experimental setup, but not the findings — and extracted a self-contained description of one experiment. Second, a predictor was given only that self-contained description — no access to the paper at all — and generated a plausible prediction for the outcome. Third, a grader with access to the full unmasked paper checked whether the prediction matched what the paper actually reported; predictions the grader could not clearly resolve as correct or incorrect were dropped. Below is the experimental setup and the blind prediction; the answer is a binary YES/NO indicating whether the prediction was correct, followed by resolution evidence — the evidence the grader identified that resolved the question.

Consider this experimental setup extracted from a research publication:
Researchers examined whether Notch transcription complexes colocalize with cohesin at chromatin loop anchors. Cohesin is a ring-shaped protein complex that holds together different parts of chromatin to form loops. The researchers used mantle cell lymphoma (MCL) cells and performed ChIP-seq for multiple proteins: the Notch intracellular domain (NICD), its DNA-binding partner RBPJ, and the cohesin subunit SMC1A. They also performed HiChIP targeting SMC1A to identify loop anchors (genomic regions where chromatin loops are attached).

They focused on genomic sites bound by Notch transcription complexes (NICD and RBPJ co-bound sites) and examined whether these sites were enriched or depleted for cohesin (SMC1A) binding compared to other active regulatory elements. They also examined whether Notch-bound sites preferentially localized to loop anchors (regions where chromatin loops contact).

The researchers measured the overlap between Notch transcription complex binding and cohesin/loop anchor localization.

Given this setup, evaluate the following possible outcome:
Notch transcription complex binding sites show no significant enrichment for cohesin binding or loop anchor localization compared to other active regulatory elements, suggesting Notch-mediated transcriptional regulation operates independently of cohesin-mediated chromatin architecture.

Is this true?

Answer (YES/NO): NO